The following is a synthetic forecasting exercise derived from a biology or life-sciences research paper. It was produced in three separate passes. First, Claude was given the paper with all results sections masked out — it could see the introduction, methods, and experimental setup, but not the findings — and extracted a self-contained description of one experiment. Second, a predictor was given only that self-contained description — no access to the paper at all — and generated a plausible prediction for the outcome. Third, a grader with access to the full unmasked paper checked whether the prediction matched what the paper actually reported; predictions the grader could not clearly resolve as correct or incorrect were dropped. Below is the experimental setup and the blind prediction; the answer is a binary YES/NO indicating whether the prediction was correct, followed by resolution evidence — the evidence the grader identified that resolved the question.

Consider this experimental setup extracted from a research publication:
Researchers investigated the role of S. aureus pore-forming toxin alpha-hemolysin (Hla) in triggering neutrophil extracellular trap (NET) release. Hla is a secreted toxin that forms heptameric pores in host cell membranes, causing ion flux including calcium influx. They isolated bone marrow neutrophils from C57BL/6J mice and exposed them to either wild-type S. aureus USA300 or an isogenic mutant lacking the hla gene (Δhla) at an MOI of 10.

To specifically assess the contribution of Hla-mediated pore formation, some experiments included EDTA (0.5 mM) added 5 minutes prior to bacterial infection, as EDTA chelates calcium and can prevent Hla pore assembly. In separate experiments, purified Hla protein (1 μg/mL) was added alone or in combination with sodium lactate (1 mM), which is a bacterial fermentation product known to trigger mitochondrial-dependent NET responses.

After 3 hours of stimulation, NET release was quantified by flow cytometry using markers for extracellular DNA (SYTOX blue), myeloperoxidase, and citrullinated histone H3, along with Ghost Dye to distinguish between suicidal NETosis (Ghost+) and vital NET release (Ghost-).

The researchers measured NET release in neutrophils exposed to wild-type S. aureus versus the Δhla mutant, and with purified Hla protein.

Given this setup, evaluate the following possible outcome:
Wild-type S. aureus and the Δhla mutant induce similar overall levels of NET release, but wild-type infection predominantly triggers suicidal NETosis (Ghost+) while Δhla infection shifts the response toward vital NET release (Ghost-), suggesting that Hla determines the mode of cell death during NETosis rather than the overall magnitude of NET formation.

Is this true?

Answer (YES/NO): NO